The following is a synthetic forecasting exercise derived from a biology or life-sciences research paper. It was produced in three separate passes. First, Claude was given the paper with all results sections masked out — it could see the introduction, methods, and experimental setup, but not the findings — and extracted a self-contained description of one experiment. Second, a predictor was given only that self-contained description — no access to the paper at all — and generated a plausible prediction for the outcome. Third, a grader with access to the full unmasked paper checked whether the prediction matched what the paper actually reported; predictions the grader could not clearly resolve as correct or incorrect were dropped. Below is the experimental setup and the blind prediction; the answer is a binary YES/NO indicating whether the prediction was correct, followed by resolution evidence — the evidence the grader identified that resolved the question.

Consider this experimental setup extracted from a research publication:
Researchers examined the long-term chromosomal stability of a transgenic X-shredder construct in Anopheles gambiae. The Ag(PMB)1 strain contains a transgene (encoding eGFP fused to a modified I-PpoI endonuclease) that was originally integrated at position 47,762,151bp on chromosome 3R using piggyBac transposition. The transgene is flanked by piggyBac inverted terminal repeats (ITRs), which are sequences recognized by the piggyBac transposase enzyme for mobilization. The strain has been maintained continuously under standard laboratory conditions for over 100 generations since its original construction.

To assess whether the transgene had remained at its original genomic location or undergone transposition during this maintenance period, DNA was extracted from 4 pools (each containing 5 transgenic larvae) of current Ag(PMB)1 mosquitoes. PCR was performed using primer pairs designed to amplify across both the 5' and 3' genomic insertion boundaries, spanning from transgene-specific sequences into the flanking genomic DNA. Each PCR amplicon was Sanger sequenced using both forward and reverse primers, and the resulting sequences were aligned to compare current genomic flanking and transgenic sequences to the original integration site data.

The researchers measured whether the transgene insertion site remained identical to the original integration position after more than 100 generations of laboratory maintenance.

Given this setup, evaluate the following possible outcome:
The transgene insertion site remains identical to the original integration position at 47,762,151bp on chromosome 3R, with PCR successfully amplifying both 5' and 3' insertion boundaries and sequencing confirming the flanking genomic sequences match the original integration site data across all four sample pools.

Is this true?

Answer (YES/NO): YES